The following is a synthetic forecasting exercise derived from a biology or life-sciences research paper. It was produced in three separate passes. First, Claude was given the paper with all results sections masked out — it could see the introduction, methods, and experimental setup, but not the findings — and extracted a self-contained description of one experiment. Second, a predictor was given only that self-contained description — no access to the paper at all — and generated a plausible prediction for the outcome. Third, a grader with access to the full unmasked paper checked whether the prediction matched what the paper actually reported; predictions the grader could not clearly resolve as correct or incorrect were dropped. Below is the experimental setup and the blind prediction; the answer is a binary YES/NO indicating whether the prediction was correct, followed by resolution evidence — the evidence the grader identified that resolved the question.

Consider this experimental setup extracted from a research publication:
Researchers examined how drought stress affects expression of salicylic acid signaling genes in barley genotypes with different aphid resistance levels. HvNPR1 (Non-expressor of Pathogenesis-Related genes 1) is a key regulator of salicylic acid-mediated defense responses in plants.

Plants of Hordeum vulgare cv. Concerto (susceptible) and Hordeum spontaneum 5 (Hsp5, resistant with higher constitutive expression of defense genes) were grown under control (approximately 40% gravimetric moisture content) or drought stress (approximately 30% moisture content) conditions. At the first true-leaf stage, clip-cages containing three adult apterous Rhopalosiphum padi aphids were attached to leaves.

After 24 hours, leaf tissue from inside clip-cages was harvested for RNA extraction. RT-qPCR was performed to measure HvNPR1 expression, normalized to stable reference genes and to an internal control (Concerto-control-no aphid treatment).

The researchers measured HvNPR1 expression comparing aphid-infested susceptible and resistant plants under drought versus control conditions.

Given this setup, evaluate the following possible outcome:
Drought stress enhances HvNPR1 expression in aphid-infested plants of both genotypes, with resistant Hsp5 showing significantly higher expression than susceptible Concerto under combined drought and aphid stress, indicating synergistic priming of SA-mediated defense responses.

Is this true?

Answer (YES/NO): NO